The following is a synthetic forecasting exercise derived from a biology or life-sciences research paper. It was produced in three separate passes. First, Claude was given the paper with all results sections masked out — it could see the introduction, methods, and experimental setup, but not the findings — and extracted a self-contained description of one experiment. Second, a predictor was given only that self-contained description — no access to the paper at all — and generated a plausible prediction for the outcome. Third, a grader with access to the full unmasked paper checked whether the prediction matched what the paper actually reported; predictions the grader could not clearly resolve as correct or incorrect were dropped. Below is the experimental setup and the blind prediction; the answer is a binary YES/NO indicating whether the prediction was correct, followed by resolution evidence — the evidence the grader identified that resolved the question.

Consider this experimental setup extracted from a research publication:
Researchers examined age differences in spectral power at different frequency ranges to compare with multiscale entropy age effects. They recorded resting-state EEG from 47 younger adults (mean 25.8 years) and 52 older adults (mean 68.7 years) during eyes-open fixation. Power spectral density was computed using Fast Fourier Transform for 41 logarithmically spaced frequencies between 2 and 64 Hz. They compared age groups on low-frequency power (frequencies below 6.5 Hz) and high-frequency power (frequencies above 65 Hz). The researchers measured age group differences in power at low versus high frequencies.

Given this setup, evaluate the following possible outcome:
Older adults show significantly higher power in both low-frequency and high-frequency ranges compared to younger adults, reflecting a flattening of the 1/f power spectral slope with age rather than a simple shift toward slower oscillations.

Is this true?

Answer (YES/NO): NO